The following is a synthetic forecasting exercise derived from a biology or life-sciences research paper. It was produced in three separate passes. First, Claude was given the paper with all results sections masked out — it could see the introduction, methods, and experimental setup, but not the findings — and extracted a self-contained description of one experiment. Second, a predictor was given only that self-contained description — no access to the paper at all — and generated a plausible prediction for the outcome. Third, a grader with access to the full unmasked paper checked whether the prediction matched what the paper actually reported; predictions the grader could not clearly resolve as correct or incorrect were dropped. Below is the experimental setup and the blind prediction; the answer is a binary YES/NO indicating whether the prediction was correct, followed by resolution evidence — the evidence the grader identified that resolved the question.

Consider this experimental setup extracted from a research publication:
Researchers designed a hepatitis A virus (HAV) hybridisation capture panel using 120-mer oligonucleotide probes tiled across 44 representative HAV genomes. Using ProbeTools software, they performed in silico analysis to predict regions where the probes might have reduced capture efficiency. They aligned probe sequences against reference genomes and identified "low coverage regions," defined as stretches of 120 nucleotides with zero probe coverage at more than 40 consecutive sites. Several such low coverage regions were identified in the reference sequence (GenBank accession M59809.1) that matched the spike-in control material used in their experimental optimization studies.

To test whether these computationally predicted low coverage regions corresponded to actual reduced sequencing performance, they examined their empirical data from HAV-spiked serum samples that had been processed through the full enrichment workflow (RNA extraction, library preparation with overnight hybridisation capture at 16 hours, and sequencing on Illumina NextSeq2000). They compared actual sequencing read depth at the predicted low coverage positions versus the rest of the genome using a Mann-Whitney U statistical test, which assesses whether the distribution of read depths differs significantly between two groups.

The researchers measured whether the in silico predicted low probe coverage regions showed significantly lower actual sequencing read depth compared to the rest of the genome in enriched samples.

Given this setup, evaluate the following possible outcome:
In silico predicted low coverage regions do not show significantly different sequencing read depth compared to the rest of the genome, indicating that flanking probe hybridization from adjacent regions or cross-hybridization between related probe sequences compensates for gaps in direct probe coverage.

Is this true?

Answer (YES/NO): YES